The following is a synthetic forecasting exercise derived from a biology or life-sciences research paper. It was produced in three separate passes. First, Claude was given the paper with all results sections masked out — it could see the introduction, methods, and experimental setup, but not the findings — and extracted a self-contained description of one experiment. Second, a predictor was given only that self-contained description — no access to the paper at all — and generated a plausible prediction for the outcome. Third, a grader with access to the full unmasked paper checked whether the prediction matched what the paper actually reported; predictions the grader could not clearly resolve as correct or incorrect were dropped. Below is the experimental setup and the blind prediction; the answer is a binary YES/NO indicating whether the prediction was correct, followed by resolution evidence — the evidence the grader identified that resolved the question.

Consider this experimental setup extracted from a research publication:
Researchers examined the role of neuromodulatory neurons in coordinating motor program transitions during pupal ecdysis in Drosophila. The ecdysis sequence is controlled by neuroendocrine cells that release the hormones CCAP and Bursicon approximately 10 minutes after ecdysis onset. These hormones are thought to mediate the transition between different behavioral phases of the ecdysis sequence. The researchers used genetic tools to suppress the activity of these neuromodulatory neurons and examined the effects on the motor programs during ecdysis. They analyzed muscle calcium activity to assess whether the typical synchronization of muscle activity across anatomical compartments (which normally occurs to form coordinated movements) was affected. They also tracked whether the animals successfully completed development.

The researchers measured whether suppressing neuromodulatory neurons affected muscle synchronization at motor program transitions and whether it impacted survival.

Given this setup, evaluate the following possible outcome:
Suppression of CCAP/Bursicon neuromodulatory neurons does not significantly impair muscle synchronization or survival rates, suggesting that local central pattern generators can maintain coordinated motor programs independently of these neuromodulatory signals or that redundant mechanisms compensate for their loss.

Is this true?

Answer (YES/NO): NO